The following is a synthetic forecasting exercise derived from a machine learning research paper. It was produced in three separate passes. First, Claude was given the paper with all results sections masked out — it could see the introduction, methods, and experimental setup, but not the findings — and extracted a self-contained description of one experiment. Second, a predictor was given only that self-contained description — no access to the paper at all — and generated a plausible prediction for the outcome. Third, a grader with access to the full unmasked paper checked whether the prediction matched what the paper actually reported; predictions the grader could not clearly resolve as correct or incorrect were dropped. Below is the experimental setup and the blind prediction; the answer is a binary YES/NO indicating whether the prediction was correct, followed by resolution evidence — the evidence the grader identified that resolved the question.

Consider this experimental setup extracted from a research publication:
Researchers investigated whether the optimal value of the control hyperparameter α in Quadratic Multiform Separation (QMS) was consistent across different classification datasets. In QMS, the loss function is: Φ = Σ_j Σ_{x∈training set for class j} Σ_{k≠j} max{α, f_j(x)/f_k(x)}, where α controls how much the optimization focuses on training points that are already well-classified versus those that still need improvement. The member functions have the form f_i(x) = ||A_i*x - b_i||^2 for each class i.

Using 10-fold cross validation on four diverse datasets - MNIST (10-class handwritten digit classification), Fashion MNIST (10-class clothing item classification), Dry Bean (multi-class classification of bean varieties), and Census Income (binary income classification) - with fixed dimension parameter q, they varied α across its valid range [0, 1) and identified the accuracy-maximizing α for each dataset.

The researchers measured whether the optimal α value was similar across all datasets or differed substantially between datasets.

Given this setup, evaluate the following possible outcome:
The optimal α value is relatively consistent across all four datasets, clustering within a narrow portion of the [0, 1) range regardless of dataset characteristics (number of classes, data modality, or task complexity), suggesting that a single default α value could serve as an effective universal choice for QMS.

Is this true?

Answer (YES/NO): YES